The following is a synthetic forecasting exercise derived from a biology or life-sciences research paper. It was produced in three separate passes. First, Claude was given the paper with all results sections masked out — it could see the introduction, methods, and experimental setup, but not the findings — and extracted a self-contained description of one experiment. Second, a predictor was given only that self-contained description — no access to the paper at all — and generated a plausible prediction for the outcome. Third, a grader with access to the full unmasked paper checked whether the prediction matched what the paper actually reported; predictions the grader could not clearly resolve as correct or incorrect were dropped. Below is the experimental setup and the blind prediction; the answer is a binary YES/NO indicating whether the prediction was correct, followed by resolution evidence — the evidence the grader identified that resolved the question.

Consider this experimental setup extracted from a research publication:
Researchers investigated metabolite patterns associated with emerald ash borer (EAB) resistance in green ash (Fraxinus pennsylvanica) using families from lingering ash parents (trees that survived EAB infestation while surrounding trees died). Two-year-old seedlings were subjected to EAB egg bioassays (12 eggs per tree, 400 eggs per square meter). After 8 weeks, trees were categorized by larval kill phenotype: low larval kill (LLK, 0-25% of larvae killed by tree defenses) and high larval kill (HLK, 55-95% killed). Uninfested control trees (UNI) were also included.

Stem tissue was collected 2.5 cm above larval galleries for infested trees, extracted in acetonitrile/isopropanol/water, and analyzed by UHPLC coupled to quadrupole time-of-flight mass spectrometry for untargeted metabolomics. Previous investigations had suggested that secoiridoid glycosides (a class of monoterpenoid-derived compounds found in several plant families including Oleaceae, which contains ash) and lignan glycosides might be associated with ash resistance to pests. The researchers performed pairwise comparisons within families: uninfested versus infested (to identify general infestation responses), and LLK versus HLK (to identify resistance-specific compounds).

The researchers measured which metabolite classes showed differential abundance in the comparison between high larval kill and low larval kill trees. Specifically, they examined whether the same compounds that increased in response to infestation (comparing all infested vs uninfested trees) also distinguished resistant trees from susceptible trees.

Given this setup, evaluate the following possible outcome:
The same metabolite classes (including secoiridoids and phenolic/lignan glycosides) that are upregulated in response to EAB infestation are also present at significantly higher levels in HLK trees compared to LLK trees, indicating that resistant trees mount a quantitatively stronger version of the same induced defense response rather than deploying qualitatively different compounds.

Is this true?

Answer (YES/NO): NO